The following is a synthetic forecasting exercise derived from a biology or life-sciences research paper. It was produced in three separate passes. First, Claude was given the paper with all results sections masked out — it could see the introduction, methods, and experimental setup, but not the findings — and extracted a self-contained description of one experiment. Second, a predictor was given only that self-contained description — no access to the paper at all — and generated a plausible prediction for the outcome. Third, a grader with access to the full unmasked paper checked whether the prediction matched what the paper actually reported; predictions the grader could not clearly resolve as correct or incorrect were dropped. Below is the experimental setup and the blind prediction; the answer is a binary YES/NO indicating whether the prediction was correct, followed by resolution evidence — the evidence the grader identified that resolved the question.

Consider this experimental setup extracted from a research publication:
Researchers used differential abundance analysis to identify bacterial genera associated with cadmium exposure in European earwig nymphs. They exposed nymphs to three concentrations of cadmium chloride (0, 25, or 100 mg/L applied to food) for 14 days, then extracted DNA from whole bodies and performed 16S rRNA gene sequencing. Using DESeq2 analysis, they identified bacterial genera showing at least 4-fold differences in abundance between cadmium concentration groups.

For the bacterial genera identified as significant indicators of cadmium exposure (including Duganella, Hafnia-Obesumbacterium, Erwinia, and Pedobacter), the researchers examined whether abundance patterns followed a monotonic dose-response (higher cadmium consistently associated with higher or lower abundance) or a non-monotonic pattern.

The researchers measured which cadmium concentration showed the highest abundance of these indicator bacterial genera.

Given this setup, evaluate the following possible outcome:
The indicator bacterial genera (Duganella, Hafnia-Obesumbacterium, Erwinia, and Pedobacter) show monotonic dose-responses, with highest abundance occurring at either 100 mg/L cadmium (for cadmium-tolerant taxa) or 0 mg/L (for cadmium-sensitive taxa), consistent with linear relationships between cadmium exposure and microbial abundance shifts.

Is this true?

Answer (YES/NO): NO